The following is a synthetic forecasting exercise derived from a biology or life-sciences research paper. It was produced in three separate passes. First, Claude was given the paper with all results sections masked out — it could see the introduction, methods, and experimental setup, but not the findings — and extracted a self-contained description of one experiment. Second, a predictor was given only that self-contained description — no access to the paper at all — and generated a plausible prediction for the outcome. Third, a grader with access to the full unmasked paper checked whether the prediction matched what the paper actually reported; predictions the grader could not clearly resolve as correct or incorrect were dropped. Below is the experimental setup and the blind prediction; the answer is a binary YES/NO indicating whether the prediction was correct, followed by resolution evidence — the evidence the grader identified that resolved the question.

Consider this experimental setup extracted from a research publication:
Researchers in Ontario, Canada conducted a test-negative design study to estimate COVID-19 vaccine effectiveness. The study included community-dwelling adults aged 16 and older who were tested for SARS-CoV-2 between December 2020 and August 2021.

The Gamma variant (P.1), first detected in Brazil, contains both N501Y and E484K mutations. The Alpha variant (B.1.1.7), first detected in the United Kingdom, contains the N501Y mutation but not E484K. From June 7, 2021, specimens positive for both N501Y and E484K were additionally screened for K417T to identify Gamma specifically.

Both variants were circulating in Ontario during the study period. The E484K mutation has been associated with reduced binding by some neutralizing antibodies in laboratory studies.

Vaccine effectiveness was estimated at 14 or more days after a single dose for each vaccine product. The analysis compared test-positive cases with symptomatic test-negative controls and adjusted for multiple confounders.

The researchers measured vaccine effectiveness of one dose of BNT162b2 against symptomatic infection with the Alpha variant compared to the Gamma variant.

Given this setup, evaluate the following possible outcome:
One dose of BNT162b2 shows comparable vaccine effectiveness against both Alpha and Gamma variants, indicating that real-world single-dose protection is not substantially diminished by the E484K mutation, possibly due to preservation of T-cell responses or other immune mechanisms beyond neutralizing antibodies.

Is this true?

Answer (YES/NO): YES